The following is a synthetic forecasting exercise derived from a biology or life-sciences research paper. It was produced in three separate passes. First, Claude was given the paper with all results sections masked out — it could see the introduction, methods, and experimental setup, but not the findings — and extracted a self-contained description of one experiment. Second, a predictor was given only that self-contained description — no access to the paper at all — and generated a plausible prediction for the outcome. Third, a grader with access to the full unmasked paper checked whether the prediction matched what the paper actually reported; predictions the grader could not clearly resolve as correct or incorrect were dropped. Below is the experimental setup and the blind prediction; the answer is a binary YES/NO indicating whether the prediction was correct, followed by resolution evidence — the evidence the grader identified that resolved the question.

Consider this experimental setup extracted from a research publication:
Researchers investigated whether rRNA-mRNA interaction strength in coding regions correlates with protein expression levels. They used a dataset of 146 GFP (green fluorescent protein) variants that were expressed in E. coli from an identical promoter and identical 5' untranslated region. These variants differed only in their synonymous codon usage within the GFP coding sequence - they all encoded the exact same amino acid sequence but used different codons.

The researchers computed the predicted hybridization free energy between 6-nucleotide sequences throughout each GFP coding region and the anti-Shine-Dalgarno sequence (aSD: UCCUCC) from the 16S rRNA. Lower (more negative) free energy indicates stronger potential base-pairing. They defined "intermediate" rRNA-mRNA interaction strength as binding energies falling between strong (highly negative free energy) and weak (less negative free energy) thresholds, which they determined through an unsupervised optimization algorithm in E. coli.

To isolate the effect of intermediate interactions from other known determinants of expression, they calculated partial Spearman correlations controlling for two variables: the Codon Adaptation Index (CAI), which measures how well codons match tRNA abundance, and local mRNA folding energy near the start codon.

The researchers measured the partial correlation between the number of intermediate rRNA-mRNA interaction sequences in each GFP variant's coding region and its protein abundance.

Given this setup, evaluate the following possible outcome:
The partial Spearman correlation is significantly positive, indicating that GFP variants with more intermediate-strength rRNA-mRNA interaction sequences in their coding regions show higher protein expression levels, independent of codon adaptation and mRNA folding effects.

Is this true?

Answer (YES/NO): YES